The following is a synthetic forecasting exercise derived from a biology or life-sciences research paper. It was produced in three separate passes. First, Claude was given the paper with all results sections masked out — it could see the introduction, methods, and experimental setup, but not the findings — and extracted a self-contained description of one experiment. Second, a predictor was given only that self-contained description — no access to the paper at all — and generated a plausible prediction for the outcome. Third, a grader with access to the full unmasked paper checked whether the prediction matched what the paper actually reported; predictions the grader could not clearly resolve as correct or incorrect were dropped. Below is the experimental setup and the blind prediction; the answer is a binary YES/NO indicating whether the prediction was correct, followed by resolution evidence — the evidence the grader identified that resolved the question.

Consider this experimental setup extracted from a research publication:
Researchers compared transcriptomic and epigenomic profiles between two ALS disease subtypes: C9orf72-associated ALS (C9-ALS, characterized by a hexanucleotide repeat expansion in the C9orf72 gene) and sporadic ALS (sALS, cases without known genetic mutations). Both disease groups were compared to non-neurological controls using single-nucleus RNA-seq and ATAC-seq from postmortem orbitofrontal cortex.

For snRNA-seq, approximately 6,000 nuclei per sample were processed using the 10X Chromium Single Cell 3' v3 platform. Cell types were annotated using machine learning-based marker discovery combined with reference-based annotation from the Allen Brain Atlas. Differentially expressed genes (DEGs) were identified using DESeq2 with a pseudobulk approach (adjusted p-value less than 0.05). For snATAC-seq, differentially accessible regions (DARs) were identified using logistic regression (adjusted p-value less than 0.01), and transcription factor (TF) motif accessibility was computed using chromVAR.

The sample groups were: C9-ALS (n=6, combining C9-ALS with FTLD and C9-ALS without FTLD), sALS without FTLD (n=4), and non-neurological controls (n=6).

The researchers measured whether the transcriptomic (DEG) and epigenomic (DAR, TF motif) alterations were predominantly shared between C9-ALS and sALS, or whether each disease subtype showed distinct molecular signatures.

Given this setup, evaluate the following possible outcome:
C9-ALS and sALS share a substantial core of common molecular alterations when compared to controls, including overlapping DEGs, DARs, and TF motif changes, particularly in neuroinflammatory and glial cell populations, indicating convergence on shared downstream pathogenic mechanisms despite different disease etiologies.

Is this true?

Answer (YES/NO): NO